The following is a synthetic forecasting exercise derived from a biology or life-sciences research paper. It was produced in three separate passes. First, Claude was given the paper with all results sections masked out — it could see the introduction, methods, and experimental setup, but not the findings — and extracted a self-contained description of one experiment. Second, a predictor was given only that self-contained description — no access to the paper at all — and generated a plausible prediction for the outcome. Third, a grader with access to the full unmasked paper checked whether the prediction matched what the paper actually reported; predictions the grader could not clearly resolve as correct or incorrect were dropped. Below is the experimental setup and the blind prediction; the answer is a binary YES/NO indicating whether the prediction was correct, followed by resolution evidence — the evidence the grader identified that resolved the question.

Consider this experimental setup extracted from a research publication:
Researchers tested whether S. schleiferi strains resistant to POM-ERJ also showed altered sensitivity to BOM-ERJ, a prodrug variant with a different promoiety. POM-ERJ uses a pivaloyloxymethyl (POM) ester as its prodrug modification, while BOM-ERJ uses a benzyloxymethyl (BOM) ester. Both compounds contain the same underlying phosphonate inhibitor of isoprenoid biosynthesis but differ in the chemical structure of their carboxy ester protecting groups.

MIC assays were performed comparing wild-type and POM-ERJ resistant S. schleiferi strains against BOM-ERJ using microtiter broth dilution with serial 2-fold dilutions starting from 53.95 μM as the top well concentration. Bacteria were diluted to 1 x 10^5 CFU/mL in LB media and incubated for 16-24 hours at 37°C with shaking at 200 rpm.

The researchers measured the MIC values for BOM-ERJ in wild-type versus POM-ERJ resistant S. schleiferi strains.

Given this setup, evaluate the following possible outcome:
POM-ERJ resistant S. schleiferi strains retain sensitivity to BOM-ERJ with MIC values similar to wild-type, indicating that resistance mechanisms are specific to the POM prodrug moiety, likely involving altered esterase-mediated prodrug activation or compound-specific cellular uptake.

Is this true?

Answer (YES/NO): NO